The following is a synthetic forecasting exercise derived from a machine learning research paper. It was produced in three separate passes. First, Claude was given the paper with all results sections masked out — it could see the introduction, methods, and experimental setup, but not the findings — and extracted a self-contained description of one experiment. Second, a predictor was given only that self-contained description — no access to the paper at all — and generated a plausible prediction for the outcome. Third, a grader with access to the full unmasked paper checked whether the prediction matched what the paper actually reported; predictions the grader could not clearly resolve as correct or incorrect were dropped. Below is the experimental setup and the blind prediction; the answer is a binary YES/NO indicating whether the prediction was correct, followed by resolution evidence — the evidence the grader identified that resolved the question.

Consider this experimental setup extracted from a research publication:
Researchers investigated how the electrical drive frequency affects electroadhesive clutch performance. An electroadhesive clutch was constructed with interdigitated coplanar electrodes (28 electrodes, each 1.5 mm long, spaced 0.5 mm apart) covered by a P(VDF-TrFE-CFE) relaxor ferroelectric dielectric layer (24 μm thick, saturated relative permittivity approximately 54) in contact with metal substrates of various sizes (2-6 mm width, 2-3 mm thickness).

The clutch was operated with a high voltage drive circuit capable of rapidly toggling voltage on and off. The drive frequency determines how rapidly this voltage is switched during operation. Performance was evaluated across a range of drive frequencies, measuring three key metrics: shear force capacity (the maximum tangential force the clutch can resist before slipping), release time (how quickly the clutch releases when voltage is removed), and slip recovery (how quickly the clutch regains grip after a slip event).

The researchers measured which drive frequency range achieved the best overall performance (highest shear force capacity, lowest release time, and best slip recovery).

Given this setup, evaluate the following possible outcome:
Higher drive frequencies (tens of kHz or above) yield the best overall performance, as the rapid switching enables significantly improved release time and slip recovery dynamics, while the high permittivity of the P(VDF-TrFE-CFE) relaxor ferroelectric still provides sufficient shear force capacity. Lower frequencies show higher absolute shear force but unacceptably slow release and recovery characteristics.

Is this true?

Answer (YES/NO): NO